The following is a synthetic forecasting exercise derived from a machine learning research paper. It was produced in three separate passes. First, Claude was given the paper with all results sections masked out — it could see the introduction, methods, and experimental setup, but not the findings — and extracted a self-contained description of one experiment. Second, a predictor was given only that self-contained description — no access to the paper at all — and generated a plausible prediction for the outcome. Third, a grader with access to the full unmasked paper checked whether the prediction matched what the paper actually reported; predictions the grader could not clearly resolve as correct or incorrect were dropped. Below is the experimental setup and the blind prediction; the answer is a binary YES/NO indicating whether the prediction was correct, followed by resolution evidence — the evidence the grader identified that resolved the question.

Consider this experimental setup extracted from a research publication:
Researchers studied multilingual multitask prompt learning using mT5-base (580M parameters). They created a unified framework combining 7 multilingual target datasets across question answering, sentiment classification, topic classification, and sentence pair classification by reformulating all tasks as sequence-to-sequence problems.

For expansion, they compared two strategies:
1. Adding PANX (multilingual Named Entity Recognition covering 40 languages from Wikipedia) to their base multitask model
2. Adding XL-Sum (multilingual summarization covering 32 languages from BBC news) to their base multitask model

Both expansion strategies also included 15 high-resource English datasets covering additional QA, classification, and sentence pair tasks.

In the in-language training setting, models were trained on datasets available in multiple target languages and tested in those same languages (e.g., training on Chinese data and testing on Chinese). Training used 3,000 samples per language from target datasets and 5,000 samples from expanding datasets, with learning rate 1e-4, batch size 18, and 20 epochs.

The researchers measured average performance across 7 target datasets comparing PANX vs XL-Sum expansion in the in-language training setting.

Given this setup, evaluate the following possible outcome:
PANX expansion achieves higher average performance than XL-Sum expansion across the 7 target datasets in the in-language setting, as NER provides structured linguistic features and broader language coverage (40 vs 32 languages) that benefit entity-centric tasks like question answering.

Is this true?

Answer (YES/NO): YES